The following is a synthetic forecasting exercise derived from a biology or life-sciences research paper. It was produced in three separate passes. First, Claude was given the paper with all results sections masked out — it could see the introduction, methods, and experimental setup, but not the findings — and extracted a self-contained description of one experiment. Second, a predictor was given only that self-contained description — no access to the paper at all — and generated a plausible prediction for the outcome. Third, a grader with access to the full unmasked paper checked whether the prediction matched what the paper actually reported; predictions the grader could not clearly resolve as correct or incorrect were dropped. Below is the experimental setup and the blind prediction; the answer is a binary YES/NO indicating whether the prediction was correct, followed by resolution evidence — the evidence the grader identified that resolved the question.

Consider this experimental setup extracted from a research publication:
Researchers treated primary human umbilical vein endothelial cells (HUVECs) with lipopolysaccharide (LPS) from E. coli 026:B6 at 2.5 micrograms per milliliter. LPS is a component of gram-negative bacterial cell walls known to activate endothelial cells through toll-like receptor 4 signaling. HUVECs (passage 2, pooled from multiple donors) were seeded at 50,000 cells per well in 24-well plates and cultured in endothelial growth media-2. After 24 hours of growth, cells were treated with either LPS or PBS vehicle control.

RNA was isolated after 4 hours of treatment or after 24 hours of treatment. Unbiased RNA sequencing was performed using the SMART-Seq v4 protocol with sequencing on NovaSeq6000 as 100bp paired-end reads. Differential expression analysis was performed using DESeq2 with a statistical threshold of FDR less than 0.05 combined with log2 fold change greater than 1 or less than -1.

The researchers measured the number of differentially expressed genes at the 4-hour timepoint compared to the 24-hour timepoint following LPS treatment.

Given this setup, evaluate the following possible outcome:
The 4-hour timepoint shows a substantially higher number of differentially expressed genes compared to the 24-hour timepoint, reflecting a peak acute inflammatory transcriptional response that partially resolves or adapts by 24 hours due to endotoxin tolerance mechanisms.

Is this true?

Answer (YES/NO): NO